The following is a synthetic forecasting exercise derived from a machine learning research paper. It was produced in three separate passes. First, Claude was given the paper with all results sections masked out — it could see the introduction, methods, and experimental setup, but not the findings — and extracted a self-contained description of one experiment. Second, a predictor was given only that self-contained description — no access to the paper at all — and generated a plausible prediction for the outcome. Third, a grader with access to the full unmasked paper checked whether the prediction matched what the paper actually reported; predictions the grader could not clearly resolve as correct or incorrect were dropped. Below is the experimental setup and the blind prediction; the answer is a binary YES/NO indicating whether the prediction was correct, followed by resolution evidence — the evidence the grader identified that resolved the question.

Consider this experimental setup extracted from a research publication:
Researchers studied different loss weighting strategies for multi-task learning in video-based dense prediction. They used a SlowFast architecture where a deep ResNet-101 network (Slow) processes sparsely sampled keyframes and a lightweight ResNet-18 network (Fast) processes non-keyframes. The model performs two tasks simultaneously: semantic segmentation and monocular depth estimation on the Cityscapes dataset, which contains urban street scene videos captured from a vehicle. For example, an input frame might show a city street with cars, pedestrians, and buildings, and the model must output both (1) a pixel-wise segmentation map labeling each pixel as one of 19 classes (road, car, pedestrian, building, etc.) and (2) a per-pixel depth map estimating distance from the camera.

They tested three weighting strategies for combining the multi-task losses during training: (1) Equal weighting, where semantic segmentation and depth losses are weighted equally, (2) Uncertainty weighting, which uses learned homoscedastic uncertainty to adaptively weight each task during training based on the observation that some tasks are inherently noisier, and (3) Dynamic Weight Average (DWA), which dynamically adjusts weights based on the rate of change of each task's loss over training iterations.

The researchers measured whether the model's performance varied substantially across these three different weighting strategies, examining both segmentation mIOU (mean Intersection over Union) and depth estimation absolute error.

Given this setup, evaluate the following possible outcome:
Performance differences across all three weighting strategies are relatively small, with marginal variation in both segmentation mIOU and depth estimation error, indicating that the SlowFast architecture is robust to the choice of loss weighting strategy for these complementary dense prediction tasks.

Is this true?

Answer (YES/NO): YES